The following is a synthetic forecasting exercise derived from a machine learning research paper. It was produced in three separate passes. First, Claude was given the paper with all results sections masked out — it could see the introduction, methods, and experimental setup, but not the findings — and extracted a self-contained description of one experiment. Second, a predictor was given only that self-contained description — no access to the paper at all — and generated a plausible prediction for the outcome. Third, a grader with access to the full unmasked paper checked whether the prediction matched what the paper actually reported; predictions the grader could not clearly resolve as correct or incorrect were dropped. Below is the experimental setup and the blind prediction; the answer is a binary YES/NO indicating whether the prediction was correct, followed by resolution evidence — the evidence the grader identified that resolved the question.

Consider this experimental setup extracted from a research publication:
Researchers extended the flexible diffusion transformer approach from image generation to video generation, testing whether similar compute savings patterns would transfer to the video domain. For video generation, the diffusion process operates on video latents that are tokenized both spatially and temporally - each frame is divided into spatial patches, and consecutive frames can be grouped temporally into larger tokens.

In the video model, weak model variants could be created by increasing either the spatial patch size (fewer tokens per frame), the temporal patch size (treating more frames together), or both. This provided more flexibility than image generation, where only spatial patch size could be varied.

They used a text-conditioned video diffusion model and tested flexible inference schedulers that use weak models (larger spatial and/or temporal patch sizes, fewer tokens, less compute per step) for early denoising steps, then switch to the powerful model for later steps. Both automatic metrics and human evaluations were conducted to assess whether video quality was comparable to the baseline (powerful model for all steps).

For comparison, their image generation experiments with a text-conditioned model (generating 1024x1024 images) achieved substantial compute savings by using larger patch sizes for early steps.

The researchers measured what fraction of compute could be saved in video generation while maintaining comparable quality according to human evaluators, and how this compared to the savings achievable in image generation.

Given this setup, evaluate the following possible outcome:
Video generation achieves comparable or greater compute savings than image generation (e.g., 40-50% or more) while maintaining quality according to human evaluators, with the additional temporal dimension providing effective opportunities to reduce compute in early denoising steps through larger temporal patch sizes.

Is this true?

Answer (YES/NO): NO